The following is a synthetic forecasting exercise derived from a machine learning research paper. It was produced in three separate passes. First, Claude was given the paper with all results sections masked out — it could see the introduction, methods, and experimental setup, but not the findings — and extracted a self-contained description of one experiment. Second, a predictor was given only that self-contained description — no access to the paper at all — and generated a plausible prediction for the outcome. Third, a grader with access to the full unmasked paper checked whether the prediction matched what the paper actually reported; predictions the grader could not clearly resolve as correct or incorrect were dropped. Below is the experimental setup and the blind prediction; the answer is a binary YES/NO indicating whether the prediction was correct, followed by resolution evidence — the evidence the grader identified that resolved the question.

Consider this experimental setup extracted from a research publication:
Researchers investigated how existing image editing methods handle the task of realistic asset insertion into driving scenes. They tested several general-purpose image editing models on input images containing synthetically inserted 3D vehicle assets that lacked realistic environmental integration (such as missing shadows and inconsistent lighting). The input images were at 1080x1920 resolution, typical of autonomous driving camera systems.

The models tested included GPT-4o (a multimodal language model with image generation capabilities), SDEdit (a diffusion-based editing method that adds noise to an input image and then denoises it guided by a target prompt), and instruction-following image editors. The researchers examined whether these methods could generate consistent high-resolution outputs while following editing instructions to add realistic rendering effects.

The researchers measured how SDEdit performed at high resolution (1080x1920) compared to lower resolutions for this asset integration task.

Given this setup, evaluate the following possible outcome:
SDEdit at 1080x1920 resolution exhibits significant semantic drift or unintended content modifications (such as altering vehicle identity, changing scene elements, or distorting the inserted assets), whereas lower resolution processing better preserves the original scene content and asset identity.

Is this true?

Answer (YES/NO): YES